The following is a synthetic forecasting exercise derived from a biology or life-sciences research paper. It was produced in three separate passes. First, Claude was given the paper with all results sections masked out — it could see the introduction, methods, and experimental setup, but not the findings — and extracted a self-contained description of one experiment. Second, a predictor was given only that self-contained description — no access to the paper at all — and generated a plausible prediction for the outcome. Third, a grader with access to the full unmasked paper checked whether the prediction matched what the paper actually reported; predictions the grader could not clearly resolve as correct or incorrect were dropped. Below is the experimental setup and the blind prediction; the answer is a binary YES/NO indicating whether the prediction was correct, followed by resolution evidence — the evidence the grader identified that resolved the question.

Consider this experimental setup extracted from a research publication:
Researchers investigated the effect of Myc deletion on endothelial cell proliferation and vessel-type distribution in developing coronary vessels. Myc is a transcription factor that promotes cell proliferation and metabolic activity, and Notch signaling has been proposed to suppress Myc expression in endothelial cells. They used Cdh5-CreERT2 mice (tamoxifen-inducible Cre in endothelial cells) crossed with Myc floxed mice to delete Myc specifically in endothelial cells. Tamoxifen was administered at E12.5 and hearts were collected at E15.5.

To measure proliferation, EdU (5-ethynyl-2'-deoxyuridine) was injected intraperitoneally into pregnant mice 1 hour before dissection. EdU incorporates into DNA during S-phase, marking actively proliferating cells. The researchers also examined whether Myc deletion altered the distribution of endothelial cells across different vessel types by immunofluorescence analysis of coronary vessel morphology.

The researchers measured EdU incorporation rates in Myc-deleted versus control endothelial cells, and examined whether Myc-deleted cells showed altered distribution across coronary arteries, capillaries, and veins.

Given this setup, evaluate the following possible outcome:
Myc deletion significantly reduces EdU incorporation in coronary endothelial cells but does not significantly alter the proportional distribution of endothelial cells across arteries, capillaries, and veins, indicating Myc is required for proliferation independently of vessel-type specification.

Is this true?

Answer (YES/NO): NO